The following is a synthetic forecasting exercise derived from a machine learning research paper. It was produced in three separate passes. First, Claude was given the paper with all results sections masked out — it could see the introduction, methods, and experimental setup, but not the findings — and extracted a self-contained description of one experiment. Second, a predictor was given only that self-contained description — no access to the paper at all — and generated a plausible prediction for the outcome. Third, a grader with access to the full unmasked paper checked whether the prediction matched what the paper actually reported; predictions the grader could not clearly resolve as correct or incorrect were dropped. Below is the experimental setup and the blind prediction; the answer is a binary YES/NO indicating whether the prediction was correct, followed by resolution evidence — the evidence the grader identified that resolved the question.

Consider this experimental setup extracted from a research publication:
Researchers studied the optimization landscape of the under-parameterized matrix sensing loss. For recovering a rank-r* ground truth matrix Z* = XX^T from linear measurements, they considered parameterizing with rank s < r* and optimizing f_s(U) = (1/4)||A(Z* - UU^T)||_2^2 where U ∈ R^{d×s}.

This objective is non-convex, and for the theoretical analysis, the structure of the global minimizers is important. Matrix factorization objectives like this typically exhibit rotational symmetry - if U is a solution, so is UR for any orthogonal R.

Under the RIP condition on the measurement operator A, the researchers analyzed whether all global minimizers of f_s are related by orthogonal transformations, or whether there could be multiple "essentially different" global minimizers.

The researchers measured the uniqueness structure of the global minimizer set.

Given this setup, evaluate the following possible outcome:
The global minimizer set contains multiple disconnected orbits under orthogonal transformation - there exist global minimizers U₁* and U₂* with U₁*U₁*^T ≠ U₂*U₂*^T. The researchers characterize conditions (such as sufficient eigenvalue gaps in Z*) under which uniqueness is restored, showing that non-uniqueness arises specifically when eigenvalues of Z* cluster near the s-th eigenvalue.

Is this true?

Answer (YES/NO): NO